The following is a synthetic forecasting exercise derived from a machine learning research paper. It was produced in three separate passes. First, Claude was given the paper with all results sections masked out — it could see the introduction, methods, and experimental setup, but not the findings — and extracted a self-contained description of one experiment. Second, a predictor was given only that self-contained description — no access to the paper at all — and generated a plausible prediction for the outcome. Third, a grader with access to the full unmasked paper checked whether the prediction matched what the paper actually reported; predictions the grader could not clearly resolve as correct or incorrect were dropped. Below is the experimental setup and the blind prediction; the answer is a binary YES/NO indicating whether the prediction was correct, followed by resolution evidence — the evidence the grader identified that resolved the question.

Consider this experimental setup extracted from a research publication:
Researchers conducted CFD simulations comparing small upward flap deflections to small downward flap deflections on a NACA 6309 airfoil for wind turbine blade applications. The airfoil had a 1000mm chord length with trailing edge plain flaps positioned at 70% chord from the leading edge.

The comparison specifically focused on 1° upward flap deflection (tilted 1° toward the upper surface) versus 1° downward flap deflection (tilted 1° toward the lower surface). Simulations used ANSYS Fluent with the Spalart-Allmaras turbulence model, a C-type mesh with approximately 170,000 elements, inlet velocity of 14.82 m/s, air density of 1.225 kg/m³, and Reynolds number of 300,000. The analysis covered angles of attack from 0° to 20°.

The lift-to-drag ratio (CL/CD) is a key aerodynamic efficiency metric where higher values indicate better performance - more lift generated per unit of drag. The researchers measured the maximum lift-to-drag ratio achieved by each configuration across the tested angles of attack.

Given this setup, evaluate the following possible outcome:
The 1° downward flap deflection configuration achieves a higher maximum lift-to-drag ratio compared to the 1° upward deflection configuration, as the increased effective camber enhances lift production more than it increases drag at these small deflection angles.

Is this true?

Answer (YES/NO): NO